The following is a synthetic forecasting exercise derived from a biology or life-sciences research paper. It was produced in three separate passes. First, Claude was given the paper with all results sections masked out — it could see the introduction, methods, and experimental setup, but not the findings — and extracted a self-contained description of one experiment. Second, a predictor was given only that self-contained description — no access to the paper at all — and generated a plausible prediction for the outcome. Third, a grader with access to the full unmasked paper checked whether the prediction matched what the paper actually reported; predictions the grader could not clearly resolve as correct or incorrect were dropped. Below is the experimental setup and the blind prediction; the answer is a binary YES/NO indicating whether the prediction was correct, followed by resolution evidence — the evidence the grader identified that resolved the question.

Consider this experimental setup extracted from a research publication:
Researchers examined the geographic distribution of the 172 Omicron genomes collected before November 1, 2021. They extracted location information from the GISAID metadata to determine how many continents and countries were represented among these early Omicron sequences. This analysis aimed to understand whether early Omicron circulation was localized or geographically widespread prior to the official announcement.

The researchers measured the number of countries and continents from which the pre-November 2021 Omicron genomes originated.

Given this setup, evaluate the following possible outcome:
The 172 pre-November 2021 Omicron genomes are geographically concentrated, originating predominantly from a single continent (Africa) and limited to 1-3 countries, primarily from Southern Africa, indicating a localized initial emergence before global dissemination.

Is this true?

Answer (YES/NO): NO